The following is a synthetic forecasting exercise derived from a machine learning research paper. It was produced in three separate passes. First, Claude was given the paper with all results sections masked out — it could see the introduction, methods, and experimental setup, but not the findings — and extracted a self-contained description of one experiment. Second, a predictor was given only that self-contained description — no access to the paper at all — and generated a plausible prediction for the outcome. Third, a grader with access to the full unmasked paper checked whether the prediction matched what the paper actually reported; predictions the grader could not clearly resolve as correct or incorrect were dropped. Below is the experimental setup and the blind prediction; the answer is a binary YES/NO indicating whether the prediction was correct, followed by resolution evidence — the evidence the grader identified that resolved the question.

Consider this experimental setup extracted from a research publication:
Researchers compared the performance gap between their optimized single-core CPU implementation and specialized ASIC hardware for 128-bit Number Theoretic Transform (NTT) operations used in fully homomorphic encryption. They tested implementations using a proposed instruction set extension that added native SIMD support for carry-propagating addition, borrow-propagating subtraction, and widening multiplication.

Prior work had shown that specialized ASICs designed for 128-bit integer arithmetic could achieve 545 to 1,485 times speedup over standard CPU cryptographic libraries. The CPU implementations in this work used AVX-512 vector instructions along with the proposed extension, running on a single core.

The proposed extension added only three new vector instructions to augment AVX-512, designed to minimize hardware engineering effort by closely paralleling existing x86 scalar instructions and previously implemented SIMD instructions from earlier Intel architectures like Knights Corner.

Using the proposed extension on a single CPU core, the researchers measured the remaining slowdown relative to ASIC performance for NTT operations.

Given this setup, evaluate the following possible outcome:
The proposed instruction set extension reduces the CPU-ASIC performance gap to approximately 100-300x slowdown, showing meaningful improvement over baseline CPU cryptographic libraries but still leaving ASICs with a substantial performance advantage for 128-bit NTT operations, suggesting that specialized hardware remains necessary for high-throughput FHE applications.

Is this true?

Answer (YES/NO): NO